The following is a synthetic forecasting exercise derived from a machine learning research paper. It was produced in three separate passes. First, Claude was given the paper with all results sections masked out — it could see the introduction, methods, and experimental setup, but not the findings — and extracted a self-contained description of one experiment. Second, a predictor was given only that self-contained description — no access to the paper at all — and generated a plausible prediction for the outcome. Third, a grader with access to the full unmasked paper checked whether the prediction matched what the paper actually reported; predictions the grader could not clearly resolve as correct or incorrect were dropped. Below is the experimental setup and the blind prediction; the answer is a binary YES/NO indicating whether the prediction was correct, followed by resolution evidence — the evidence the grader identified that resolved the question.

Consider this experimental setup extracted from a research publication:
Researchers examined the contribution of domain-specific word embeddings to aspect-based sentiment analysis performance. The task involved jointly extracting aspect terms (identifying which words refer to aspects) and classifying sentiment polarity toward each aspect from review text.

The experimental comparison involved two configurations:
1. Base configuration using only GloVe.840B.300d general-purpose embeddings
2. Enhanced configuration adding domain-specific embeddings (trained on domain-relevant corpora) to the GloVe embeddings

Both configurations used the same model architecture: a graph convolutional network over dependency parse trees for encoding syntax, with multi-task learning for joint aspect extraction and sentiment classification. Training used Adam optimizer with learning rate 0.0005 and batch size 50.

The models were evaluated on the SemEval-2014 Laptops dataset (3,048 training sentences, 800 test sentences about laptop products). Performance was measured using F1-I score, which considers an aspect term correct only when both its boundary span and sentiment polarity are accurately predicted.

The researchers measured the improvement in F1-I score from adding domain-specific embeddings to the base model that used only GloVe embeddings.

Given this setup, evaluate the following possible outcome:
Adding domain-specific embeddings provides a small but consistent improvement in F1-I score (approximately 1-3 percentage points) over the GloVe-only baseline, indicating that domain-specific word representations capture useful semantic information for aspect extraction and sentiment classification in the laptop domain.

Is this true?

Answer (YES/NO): YES